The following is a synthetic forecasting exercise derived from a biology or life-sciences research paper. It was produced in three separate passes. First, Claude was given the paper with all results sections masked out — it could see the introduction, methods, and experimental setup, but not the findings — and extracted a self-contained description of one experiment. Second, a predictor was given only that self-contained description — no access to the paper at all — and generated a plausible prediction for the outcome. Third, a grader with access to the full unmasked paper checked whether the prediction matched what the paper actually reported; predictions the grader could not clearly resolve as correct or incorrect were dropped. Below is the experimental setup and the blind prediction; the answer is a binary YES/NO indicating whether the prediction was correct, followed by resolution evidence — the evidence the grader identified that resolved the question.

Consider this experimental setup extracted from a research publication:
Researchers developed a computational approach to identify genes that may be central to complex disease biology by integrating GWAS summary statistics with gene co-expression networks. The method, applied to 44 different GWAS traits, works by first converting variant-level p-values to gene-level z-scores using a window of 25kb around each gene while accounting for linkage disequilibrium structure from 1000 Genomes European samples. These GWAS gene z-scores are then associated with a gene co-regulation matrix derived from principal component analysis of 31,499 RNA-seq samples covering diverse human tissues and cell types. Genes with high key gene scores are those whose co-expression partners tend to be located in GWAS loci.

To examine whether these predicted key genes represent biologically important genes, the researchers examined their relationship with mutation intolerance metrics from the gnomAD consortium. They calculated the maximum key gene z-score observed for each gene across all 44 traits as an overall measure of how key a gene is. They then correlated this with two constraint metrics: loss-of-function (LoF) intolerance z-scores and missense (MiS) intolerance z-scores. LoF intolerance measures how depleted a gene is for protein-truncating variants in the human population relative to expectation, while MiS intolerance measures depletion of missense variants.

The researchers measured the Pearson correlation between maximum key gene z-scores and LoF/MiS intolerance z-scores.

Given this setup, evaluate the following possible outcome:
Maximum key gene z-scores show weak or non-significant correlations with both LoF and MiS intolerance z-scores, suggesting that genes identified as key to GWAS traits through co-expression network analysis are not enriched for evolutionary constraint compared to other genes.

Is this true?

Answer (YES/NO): NO